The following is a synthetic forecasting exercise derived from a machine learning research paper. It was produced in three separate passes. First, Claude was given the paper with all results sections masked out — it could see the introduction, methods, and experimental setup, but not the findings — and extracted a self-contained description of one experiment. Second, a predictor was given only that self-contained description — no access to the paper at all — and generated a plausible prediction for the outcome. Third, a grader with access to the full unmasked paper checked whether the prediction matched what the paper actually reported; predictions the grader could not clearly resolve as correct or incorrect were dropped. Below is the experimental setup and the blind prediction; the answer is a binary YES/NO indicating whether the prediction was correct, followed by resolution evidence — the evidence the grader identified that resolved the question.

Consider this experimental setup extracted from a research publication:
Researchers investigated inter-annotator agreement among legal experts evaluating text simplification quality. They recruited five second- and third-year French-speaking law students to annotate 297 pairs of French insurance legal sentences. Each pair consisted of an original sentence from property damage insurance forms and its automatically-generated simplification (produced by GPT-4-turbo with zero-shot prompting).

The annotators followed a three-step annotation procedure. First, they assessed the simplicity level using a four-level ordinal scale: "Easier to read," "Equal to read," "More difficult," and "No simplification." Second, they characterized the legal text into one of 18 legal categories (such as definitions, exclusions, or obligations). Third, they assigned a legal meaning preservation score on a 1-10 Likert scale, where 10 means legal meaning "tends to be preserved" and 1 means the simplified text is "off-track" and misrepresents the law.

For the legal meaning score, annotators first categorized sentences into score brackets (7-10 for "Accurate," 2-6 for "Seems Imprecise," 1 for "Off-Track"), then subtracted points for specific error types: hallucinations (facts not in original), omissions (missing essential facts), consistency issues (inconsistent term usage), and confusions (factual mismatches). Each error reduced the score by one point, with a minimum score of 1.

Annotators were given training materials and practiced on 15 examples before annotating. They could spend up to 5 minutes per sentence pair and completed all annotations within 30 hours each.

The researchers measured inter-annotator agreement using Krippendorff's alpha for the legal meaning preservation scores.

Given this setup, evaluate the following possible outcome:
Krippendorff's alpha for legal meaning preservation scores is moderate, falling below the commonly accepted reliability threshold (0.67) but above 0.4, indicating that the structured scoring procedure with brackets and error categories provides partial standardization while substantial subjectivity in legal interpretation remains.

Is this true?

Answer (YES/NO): NO